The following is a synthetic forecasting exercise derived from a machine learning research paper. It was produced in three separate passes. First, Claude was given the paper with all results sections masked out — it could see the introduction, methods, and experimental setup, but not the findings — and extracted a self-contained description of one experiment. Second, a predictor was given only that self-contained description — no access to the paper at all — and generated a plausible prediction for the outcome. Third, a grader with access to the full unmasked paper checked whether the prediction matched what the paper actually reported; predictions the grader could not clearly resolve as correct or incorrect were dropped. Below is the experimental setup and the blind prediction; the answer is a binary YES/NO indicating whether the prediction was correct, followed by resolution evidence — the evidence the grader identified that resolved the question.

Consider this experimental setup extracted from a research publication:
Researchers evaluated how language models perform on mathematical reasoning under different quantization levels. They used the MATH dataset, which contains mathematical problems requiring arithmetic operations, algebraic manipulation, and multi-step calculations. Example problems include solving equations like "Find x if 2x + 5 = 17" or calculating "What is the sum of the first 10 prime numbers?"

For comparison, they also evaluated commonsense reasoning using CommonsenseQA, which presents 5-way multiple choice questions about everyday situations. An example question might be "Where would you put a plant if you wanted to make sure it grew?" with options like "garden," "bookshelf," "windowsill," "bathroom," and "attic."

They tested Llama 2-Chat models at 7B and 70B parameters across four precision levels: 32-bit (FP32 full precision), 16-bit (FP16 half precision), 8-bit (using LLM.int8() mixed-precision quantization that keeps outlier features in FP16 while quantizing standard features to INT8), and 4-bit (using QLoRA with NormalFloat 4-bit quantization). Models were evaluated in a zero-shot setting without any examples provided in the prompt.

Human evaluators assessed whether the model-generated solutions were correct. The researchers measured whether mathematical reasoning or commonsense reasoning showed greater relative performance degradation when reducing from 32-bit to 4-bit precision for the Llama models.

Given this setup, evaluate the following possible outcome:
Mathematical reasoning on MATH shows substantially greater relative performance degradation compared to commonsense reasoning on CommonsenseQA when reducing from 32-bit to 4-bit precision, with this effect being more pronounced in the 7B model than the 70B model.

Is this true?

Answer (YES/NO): NO